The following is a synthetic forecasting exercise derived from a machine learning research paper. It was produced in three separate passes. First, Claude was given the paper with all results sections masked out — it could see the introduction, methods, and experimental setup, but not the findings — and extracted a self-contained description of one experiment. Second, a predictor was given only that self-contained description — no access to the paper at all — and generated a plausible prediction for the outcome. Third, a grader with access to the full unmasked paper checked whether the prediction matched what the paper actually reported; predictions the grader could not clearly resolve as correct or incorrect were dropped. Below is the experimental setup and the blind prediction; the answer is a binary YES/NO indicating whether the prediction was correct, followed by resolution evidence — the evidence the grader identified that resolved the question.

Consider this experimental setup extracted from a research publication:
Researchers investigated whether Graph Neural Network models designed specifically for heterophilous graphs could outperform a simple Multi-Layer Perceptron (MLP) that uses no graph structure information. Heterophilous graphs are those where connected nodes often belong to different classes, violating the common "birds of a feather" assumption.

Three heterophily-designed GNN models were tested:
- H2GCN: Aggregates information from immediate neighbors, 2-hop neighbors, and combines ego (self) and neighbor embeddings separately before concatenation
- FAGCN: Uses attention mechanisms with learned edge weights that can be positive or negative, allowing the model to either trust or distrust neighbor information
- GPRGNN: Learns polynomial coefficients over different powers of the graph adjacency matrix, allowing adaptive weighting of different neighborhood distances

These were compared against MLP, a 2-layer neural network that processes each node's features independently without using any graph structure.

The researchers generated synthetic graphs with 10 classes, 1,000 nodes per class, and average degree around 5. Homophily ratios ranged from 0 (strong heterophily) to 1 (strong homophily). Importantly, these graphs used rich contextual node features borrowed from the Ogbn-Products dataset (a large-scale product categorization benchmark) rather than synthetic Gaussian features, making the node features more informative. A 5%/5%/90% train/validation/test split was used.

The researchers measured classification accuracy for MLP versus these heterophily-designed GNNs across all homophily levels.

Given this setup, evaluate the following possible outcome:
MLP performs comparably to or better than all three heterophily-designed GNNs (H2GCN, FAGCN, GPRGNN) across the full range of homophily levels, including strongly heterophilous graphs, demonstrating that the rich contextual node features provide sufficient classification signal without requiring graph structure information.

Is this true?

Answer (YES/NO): NO